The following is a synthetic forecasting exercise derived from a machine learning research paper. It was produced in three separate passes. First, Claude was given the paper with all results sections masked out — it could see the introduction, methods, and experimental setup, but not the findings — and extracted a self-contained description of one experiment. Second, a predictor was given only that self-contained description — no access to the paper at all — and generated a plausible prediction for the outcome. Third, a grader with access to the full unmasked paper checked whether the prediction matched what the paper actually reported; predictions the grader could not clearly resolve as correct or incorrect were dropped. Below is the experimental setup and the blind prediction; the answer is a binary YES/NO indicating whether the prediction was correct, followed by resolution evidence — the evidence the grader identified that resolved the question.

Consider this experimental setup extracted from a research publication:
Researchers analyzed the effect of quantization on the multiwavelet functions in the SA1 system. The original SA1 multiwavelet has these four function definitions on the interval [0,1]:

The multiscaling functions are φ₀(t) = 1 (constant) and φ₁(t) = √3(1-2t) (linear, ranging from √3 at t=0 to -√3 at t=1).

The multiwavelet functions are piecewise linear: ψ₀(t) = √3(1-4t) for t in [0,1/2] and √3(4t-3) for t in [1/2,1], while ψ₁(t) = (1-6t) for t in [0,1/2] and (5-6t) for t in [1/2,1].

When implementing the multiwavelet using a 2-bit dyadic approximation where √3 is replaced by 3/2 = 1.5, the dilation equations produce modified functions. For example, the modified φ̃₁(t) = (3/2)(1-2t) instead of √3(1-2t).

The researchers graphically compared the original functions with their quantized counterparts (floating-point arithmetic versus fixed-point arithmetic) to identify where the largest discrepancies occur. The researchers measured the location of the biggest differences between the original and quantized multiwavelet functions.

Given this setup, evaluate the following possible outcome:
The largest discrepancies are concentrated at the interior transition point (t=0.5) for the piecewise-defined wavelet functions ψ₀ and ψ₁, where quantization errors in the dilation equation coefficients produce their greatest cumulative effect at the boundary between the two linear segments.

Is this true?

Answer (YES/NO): NO